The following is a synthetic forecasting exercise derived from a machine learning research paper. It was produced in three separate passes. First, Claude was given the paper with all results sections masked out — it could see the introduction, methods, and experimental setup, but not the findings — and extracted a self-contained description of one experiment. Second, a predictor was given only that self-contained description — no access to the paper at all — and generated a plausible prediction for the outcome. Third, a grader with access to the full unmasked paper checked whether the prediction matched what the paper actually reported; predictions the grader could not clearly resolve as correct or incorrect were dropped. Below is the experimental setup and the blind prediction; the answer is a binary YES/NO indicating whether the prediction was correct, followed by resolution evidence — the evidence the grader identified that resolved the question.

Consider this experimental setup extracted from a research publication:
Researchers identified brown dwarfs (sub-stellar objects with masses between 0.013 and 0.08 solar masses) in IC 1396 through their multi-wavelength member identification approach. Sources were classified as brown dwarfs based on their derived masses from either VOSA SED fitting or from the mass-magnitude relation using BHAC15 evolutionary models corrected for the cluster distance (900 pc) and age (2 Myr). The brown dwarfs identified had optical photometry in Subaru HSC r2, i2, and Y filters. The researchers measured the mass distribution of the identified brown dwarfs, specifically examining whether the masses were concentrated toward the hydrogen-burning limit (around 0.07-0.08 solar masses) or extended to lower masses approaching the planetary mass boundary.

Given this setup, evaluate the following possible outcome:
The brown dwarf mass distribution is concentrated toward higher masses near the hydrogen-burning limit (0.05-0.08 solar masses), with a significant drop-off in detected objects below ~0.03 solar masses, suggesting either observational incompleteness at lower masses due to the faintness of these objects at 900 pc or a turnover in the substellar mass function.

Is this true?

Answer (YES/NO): YES